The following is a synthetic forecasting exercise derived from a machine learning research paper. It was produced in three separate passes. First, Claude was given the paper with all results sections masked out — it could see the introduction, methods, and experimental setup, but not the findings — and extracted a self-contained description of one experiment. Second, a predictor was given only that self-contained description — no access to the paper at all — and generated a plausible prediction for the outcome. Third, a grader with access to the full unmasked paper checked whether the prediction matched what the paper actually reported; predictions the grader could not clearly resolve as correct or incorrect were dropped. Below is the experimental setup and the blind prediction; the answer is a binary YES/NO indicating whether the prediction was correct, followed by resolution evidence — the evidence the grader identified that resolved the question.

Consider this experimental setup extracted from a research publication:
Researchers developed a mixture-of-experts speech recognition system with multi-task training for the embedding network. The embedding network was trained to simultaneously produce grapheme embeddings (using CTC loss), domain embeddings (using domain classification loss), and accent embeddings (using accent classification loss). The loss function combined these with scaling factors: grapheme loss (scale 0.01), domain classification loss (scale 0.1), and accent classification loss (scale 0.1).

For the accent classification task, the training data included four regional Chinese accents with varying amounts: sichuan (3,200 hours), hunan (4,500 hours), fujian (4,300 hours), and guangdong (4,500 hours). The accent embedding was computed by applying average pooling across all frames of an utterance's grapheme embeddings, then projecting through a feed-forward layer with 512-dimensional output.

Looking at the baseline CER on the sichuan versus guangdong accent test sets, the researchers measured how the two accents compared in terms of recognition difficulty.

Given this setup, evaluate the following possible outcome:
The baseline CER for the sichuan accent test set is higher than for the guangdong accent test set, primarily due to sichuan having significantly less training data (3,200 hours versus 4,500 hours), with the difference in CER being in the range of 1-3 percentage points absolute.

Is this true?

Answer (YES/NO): NO